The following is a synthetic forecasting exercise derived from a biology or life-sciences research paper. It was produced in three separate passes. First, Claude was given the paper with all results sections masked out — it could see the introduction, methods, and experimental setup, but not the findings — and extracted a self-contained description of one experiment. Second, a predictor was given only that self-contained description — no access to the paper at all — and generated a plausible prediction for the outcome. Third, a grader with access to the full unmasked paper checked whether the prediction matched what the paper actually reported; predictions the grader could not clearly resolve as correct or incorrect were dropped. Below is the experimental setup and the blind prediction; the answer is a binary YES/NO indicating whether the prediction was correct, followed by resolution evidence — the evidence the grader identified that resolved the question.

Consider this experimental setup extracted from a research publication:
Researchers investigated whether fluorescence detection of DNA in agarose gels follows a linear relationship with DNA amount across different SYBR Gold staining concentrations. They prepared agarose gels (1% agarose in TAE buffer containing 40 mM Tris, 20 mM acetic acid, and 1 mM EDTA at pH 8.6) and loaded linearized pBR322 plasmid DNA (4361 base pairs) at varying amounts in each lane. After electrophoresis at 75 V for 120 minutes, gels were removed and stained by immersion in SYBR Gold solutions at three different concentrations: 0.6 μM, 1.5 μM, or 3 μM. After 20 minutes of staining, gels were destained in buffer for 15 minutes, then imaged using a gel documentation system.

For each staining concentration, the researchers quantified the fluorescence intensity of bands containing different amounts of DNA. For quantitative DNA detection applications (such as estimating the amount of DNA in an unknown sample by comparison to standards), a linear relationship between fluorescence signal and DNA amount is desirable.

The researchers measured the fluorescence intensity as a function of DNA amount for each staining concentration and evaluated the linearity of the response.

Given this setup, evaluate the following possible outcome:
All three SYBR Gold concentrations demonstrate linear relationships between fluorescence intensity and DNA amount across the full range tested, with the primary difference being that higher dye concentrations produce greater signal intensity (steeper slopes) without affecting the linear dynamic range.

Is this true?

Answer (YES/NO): NO